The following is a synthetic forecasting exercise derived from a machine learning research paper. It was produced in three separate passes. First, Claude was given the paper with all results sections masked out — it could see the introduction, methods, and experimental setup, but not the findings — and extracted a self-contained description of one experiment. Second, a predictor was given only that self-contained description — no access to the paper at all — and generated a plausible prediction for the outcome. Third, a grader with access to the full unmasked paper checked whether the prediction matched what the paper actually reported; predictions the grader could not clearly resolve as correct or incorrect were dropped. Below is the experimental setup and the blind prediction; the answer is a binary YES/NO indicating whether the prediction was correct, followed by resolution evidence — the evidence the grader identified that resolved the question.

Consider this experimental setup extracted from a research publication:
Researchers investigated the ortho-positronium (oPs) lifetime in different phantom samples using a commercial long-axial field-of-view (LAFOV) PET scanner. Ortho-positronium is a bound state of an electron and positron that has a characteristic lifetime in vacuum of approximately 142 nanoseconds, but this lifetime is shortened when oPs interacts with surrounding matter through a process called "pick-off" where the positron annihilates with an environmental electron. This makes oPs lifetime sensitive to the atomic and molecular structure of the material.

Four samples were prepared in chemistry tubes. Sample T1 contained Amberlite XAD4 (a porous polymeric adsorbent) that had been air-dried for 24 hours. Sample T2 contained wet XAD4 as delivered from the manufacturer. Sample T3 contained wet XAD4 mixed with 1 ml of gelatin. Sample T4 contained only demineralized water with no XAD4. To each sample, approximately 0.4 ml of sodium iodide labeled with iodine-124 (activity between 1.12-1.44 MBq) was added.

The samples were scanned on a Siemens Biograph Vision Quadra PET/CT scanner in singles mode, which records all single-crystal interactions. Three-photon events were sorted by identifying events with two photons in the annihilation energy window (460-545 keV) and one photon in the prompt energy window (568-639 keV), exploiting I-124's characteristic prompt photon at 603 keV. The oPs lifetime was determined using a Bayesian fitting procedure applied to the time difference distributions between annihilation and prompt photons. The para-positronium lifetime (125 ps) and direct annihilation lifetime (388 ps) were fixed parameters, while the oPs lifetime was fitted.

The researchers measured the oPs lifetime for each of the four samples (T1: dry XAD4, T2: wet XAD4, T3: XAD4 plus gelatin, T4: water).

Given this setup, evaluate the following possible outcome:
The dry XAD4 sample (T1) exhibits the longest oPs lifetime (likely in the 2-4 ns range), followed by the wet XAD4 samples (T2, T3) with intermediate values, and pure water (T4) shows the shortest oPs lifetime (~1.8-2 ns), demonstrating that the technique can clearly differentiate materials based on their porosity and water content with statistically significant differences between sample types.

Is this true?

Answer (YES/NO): YES